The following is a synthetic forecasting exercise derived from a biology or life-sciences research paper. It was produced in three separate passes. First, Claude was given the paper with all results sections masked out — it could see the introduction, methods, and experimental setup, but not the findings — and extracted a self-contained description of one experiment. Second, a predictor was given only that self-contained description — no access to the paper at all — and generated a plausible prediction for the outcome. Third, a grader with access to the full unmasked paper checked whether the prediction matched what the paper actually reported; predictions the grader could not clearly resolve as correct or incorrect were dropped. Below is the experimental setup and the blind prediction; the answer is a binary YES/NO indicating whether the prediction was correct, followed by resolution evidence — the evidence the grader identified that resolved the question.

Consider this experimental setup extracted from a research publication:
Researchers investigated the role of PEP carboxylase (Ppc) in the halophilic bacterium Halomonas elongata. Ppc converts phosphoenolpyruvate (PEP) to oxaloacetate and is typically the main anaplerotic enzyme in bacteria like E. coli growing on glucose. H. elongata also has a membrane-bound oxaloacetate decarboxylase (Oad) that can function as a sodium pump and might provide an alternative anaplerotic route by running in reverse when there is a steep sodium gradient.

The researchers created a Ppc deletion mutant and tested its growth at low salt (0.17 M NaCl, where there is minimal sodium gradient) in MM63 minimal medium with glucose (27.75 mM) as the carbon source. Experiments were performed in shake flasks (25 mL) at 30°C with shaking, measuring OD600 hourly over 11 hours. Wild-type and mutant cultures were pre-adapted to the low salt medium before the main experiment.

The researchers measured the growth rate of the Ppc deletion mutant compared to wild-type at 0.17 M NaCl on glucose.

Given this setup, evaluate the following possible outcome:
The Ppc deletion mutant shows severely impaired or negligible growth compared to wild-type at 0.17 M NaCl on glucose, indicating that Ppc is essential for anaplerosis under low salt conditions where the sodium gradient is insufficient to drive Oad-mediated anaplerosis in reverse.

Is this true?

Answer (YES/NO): YES